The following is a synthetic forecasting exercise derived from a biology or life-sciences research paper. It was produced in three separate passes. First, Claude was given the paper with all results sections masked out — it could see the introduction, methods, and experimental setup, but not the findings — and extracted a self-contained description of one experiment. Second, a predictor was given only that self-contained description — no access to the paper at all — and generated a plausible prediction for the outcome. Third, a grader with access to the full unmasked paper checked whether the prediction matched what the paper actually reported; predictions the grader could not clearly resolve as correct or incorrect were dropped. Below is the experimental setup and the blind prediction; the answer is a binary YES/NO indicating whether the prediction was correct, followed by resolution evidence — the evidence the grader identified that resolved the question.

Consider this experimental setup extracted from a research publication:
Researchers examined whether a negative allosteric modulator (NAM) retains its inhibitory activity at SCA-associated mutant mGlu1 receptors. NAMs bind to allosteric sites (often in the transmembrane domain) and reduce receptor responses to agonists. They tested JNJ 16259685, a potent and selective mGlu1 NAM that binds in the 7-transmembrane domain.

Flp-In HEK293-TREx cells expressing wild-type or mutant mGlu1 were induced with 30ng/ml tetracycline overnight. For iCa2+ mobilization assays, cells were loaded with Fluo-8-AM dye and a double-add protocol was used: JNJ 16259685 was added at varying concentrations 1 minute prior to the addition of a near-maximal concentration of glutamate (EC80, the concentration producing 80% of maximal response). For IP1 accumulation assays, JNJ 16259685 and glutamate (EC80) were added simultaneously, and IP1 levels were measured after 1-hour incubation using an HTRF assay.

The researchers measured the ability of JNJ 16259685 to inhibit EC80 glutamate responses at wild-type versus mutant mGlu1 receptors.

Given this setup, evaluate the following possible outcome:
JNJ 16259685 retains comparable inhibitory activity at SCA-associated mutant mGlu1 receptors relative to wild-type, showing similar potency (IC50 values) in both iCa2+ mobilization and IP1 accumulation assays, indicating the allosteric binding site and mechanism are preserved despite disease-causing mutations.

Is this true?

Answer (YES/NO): NO